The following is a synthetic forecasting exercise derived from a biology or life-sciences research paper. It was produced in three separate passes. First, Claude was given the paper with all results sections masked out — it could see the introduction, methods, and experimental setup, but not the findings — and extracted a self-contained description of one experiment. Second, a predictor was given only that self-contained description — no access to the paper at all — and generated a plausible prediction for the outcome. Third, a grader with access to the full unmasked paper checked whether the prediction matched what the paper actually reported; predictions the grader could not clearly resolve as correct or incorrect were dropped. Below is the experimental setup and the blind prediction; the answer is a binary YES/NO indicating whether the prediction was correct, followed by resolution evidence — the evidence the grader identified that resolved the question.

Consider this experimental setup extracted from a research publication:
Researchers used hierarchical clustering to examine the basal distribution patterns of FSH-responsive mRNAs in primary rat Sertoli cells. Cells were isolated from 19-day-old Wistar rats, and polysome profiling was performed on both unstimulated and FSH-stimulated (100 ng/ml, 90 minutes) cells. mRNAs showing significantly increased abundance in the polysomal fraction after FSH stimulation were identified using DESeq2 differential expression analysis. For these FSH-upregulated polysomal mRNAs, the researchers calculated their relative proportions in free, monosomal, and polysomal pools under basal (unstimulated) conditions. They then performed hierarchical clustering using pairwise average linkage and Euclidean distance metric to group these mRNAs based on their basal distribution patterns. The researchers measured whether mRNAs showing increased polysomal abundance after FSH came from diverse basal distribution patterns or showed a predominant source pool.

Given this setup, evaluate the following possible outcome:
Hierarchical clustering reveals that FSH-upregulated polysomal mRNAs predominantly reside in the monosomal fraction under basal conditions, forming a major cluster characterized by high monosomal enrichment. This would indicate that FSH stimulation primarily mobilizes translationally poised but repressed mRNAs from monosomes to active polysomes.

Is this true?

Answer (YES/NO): NO